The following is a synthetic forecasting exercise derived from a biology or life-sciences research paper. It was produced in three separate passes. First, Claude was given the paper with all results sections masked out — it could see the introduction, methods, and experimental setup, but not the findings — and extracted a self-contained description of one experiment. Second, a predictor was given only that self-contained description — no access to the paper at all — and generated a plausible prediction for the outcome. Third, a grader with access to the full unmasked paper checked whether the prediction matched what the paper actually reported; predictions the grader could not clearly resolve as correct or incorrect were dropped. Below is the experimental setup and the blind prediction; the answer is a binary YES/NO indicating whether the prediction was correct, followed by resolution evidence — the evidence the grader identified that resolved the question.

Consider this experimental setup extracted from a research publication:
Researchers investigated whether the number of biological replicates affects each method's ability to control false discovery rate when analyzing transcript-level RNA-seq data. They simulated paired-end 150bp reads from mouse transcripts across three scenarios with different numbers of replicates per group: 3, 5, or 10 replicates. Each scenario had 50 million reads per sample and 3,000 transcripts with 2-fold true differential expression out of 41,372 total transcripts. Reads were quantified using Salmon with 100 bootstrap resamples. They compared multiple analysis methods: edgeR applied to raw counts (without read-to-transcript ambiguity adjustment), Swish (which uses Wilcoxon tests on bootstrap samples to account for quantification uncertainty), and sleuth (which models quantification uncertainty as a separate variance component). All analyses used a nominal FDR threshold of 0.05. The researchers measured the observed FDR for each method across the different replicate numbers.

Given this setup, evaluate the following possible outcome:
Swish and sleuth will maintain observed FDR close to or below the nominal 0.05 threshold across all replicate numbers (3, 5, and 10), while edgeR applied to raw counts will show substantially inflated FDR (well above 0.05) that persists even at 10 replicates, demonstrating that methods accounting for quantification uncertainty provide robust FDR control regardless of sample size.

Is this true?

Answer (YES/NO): NO